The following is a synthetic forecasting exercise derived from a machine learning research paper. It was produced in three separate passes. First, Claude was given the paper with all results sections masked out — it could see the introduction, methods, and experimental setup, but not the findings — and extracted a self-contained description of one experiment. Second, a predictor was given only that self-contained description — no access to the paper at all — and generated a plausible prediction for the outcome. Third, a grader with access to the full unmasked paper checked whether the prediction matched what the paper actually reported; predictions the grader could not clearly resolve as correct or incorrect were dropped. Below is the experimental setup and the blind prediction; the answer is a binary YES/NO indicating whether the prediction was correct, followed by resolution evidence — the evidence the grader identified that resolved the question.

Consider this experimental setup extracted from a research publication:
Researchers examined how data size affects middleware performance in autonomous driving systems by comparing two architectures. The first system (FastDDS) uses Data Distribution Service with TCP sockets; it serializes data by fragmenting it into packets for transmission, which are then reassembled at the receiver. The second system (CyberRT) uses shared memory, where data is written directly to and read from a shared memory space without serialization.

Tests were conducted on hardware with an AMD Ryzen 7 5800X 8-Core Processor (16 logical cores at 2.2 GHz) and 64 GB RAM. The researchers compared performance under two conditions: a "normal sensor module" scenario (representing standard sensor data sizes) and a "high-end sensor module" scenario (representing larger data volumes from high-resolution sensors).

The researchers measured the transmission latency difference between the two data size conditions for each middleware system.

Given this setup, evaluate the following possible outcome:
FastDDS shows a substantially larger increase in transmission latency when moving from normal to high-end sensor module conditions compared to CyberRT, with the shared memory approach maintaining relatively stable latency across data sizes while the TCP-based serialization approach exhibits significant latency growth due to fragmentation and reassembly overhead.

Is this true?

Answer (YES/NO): YES